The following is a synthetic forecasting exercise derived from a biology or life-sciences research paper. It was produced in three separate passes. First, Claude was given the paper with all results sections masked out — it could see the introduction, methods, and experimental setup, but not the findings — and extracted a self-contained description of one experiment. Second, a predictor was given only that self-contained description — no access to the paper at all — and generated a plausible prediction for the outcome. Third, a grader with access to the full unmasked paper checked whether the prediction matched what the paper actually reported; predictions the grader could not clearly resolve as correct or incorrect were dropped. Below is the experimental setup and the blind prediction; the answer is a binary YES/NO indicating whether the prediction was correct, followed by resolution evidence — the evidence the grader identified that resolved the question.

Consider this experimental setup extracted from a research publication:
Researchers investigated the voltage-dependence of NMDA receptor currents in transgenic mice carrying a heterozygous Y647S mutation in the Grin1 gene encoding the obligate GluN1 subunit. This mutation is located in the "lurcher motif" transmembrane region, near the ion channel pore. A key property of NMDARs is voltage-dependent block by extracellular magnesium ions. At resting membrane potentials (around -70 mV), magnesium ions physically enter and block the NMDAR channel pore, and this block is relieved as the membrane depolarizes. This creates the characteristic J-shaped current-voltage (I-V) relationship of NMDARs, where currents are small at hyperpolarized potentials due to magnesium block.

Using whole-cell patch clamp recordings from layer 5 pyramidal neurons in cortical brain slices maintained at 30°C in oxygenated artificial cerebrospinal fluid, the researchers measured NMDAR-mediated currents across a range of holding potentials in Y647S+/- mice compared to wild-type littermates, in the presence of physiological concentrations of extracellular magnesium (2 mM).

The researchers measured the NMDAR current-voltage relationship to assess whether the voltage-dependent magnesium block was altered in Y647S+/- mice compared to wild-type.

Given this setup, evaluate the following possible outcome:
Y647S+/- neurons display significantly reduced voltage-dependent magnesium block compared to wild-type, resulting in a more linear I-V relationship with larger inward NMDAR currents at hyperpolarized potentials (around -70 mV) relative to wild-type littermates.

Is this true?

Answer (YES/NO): NO